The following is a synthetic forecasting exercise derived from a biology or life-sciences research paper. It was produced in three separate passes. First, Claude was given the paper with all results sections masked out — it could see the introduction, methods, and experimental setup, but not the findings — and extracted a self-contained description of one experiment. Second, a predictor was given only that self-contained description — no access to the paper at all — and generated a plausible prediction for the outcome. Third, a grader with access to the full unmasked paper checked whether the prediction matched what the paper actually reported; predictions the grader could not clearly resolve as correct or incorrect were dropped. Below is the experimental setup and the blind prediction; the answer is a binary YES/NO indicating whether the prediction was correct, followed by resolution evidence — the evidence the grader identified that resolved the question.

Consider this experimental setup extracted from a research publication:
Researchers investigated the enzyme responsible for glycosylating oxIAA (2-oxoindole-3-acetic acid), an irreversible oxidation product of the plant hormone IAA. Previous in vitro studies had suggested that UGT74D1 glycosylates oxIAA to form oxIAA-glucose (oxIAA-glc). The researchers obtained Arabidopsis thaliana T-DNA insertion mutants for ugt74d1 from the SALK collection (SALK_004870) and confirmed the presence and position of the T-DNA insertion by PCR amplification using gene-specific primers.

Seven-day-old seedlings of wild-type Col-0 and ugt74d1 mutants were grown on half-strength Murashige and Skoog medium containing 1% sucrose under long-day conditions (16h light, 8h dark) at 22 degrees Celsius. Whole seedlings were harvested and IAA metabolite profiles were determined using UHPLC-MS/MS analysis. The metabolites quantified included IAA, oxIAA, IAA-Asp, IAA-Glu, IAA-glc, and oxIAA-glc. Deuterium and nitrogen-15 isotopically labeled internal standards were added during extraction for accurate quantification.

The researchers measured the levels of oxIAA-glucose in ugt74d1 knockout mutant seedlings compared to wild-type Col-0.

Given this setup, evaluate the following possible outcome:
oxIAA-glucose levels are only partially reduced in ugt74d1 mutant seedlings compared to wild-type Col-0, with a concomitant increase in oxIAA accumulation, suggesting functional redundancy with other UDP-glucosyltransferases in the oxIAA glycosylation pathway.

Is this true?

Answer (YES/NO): YES